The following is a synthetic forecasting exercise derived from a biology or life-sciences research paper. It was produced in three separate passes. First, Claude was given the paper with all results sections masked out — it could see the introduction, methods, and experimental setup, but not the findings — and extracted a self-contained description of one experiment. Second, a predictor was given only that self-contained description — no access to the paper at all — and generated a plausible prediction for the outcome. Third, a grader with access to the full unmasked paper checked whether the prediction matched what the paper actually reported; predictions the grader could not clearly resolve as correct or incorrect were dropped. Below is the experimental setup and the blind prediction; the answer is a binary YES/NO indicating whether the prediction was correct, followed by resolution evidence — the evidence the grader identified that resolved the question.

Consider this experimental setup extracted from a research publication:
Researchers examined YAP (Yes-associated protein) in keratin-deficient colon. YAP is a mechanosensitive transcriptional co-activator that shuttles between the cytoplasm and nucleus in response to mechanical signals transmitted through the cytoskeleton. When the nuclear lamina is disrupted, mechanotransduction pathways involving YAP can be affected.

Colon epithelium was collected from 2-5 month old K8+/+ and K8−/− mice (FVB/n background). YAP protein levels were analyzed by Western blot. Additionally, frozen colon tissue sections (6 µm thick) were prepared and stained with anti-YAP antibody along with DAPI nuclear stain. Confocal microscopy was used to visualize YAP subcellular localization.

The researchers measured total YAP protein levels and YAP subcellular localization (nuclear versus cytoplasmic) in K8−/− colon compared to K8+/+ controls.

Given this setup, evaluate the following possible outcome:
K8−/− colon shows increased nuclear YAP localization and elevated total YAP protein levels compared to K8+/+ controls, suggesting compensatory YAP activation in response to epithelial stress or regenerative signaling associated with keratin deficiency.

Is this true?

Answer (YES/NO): NO